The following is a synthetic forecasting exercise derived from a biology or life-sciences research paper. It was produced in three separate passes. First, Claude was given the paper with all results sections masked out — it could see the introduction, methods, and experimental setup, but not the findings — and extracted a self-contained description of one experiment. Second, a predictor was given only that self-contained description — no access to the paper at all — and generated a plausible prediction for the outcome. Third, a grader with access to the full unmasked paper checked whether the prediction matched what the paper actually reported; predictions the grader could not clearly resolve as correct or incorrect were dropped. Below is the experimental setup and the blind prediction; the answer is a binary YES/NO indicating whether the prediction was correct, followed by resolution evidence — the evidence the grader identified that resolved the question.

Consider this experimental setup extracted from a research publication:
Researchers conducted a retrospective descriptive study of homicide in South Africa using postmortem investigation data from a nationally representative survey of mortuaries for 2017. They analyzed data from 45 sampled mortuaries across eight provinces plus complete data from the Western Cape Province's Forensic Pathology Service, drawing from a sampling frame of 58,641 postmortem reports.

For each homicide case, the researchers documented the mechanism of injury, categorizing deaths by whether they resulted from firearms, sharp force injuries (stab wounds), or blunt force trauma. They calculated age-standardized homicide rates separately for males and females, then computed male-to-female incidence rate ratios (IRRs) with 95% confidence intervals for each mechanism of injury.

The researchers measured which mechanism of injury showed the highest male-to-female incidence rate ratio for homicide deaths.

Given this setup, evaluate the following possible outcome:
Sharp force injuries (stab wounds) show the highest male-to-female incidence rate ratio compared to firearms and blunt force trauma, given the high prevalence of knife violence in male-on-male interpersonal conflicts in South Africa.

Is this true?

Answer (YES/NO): NO